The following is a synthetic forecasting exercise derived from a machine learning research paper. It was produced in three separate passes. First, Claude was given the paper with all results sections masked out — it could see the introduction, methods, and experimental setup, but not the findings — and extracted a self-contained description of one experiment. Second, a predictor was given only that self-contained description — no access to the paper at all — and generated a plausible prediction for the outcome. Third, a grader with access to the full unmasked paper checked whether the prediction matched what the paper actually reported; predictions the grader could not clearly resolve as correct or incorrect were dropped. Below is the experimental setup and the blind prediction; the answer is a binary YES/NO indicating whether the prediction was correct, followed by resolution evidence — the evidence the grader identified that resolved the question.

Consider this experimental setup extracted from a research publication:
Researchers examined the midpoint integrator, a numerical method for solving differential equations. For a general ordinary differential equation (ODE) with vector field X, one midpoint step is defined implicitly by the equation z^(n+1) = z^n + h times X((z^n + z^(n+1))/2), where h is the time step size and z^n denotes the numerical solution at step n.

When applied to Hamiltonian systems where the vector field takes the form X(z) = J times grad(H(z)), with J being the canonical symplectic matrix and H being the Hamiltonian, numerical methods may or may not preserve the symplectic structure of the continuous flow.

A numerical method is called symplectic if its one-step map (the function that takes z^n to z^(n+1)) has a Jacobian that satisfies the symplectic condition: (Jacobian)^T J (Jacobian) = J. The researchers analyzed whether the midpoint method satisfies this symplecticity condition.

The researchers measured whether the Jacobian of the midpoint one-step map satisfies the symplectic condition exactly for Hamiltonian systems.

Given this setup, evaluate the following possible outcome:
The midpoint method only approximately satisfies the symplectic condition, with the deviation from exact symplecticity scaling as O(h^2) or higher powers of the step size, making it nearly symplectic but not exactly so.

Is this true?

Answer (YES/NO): NO